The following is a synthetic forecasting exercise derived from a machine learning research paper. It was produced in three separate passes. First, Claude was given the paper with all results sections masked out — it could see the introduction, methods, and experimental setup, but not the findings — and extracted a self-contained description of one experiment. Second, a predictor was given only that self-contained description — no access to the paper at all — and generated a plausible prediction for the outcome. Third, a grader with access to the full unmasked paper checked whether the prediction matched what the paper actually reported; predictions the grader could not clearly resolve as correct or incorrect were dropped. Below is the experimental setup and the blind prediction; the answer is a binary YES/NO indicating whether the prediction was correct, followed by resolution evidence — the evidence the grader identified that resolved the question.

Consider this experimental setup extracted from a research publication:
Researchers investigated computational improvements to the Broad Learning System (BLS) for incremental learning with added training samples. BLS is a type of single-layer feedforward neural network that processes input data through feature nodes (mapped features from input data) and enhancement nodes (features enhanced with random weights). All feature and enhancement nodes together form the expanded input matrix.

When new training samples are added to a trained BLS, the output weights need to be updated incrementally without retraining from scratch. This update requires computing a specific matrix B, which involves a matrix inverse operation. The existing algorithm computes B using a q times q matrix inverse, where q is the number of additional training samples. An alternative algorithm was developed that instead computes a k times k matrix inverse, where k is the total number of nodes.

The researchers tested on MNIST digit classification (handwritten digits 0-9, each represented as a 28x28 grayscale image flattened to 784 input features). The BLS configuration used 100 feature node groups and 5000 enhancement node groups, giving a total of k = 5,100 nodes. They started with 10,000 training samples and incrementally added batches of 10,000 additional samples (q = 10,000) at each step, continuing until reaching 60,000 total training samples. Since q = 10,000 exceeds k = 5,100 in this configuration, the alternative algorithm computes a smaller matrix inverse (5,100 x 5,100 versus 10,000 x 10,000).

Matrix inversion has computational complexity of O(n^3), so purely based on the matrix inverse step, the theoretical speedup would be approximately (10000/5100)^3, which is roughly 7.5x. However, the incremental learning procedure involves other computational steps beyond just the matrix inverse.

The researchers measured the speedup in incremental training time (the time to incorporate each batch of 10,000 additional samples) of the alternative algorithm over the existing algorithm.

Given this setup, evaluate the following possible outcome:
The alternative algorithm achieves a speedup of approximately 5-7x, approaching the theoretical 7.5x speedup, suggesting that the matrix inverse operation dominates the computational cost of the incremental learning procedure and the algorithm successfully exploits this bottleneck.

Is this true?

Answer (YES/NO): NO